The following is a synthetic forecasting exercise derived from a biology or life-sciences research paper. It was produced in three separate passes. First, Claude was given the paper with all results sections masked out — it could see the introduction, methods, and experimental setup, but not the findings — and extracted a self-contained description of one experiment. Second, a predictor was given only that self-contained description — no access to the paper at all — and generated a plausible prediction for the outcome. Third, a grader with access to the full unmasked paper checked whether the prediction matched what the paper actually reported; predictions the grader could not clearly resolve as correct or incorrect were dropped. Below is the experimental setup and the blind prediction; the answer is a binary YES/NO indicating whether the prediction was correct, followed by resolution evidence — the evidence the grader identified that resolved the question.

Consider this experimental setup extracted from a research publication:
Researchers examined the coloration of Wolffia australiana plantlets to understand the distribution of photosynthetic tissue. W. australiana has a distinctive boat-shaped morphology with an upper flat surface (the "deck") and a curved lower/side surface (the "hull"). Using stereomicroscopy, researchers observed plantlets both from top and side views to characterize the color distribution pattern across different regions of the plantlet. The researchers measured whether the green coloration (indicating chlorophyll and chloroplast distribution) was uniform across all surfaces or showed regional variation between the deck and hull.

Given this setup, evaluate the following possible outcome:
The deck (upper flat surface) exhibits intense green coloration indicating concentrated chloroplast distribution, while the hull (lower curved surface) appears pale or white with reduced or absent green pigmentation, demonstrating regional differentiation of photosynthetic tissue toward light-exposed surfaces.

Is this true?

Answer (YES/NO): NO